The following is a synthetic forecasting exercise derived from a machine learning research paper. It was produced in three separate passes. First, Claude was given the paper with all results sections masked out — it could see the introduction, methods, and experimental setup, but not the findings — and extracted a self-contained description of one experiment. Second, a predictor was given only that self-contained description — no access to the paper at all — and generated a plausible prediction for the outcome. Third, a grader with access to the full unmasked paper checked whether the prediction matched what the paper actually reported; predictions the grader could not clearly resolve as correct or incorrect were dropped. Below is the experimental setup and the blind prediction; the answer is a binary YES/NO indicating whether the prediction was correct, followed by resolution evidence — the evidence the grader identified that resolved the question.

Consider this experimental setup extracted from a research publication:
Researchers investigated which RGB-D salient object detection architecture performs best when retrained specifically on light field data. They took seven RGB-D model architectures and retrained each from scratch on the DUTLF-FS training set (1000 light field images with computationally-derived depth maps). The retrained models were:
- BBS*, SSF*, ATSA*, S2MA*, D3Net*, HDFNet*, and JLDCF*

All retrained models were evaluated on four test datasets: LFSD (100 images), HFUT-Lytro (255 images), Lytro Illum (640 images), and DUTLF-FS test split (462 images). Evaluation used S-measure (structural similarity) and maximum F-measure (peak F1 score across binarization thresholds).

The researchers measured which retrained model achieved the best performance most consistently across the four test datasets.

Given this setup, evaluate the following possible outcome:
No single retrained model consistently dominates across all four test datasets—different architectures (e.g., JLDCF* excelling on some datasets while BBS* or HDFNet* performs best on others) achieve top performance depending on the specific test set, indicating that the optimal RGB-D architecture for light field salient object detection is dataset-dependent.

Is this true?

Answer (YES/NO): NO